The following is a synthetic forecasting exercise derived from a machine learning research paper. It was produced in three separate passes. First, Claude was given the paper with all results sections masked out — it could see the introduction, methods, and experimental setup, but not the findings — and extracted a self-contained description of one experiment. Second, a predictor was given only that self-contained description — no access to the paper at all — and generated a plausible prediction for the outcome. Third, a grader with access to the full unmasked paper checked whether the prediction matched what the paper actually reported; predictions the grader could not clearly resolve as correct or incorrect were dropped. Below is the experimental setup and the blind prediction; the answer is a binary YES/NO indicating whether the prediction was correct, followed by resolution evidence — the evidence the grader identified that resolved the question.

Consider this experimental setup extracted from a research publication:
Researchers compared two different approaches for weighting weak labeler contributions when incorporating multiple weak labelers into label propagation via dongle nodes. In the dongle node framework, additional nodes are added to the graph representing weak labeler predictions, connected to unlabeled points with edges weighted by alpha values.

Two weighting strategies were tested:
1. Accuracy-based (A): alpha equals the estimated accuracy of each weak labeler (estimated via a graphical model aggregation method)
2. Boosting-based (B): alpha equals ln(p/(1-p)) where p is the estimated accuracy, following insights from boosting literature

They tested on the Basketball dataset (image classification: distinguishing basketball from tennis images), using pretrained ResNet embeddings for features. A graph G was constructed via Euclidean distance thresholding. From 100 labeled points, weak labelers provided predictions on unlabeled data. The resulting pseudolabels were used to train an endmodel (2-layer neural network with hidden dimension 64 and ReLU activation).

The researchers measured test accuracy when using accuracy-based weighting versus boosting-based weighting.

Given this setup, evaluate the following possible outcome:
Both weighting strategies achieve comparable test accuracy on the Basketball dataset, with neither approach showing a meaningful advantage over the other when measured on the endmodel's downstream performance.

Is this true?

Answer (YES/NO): NO